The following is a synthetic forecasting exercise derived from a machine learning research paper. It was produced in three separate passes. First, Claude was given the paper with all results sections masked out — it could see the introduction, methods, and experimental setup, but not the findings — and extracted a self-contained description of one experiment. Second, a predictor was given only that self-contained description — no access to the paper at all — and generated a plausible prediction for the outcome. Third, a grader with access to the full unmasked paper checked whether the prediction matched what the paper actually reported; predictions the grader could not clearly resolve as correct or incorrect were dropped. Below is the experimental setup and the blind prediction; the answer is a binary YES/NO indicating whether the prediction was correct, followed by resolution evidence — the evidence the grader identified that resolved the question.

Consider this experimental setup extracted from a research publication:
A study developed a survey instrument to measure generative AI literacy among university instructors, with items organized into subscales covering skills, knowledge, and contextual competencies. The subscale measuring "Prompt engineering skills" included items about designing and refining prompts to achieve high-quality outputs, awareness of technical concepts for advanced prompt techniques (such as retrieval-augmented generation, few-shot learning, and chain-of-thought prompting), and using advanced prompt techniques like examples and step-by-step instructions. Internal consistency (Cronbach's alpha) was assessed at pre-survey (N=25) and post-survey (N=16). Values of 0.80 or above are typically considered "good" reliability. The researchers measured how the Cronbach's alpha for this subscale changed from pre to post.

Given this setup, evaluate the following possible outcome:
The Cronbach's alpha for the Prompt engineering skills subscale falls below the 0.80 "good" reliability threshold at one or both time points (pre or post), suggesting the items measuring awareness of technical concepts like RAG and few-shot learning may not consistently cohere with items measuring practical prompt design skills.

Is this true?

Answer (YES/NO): NO